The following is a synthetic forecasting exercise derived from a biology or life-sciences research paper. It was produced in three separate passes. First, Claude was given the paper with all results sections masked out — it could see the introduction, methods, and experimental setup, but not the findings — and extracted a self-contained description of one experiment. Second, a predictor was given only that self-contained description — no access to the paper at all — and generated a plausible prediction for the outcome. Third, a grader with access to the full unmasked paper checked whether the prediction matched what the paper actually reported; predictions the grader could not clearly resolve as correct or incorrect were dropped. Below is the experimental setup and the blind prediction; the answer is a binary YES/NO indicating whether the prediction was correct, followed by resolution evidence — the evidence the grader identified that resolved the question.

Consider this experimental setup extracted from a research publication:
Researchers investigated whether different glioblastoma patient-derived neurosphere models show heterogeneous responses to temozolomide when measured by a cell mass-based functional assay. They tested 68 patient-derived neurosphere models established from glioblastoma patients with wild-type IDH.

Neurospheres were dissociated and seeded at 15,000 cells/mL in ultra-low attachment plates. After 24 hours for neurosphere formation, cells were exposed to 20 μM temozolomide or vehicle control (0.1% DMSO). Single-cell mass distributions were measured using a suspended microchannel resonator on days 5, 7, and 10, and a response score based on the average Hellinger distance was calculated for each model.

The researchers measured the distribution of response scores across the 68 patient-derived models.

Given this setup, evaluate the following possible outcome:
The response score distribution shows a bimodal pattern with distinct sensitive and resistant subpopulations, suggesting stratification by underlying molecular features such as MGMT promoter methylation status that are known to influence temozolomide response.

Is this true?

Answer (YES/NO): NO